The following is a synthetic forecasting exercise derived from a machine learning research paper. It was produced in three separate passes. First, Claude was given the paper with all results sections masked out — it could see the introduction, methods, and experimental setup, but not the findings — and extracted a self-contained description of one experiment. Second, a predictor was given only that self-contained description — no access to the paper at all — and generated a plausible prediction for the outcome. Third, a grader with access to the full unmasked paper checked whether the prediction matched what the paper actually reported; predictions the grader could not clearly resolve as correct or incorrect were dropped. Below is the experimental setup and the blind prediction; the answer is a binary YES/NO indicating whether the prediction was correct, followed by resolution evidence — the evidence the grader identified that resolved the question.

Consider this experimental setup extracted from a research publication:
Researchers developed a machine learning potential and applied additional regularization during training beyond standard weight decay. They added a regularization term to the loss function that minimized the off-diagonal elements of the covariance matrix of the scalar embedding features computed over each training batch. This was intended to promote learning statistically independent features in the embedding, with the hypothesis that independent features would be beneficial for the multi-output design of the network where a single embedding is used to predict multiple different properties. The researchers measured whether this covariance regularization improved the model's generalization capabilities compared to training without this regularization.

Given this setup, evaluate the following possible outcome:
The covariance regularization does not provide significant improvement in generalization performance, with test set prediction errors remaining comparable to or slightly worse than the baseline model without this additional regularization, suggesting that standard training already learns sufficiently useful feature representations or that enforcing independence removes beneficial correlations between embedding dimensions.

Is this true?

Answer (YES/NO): NO